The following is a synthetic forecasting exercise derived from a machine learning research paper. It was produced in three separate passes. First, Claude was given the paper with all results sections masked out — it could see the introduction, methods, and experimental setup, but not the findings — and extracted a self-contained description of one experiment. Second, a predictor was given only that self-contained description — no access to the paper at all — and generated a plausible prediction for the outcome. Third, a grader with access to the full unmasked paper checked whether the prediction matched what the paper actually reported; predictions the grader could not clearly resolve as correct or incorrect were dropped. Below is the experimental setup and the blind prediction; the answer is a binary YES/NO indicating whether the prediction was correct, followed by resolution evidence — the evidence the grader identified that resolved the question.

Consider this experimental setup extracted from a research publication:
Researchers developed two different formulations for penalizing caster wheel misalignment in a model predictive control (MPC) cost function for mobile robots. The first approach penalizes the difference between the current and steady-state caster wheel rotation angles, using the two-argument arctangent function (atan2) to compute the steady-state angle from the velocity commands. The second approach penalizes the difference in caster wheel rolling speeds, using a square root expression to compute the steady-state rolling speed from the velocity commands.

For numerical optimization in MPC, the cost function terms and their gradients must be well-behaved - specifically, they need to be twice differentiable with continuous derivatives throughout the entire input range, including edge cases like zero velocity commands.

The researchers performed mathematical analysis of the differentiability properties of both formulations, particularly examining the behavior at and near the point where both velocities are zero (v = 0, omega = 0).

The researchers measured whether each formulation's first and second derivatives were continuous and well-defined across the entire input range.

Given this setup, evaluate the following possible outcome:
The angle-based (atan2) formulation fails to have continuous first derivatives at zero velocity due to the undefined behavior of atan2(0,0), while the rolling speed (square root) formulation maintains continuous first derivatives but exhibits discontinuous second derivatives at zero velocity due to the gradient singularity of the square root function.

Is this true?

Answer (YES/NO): NO